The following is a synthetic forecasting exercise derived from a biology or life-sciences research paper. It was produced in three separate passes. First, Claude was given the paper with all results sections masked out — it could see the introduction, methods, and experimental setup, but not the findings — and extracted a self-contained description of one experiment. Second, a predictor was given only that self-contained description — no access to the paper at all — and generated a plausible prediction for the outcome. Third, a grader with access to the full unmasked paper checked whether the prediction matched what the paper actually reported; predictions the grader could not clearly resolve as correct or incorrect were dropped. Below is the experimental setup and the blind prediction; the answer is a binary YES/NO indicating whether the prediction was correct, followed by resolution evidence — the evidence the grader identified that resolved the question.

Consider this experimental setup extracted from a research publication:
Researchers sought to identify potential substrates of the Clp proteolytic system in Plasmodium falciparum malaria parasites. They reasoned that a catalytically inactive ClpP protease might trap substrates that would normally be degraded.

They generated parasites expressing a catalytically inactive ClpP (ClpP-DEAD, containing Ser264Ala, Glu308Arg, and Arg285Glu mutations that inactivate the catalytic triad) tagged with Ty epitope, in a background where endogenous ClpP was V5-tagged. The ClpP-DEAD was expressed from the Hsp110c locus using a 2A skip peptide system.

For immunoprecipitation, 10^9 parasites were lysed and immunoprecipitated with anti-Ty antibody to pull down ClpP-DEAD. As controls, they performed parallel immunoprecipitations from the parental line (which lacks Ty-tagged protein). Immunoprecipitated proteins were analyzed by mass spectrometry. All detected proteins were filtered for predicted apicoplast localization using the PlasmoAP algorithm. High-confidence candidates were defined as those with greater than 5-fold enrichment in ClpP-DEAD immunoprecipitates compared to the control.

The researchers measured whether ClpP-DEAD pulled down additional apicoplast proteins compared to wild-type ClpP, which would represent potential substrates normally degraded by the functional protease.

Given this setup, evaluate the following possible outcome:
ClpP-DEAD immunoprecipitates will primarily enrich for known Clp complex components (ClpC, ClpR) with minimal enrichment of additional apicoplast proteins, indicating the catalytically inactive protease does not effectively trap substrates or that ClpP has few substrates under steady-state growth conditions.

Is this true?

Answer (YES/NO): NO